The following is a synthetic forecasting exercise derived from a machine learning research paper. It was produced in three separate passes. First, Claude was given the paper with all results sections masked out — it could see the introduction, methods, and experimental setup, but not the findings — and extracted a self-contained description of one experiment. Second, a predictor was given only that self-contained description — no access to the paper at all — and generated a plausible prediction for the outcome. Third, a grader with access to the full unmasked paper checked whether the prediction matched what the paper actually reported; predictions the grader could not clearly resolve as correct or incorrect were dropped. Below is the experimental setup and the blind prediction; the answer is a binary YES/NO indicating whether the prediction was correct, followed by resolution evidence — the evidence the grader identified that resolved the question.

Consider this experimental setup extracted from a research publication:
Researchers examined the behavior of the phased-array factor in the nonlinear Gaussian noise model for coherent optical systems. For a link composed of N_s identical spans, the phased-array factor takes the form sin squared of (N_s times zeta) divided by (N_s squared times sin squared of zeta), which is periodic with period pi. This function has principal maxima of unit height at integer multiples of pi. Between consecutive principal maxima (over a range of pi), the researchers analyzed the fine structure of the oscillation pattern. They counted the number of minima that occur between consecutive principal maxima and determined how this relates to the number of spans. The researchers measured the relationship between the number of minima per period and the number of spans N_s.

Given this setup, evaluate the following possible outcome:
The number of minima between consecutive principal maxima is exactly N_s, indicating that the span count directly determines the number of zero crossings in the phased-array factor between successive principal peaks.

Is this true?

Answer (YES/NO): NO